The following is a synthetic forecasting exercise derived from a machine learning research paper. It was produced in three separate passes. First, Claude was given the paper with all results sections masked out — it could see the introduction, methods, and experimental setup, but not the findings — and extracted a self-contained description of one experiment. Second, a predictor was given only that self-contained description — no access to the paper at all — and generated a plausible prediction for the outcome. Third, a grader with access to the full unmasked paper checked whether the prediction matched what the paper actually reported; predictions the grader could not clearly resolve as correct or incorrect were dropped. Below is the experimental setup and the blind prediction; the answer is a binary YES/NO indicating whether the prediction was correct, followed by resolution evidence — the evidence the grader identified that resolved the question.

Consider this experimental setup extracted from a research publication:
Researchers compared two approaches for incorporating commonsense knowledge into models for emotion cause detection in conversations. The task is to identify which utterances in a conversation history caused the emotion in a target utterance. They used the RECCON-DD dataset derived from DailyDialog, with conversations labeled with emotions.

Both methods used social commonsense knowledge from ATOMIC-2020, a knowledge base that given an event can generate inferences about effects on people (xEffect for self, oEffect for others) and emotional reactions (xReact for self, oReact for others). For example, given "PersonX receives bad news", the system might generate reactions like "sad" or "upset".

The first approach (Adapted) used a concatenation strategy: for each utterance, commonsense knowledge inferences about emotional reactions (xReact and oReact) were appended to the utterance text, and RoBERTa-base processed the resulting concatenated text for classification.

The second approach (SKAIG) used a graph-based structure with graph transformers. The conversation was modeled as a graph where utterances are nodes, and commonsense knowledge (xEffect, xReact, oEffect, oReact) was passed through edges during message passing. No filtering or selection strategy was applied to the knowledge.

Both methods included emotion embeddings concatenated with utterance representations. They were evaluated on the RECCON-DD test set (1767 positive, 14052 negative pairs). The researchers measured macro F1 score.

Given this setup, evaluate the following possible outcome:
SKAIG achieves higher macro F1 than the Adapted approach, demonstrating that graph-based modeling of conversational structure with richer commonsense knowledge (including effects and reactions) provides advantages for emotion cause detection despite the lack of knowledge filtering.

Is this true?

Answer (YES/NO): YES